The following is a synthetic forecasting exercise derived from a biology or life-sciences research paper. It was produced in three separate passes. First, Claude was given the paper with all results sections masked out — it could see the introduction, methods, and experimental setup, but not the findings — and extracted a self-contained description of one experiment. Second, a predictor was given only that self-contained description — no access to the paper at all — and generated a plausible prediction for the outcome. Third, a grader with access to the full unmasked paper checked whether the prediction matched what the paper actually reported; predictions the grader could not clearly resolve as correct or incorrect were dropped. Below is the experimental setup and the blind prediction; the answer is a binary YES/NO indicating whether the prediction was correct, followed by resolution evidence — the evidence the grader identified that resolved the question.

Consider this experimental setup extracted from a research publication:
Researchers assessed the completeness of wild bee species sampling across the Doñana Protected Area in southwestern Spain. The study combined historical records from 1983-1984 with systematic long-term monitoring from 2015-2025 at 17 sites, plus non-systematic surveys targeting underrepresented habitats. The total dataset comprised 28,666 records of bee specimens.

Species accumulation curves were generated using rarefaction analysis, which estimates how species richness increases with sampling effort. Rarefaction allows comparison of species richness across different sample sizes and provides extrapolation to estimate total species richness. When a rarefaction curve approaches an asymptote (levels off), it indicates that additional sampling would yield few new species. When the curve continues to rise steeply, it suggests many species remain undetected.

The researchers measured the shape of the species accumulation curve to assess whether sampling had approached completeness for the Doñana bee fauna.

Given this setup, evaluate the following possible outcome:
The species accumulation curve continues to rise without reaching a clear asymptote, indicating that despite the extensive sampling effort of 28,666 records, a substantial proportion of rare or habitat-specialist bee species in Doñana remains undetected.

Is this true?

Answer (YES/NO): NO